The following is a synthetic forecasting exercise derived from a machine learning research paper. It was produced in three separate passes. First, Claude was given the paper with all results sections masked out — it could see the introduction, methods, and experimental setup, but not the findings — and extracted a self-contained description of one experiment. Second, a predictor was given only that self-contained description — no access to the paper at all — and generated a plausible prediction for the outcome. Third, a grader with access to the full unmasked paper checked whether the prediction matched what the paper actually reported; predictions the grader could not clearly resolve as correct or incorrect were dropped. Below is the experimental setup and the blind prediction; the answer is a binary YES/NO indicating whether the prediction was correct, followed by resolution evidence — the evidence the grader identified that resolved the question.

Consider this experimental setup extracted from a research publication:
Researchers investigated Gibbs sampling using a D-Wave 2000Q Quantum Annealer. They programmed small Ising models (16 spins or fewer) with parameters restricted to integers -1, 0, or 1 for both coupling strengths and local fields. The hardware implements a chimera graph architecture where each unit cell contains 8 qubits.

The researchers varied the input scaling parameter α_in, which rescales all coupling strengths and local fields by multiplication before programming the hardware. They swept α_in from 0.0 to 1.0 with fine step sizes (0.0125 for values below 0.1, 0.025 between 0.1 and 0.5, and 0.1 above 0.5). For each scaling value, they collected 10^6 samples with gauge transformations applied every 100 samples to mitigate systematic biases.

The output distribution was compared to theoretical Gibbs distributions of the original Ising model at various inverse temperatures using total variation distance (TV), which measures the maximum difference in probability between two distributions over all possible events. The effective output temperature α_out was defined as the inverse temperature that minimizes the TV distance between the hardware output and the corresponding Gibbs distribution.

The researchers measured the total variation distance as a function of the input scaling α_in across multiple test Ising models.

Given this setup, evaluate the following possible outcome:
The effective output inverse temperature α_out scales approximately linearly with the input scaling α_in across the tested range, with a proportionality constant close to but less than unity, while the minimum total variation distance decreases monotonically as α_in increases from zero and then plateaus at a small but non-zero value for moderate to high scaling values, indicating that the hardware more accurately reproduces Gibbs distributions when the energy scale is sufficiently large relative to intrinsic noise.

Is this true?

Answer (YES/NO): NO